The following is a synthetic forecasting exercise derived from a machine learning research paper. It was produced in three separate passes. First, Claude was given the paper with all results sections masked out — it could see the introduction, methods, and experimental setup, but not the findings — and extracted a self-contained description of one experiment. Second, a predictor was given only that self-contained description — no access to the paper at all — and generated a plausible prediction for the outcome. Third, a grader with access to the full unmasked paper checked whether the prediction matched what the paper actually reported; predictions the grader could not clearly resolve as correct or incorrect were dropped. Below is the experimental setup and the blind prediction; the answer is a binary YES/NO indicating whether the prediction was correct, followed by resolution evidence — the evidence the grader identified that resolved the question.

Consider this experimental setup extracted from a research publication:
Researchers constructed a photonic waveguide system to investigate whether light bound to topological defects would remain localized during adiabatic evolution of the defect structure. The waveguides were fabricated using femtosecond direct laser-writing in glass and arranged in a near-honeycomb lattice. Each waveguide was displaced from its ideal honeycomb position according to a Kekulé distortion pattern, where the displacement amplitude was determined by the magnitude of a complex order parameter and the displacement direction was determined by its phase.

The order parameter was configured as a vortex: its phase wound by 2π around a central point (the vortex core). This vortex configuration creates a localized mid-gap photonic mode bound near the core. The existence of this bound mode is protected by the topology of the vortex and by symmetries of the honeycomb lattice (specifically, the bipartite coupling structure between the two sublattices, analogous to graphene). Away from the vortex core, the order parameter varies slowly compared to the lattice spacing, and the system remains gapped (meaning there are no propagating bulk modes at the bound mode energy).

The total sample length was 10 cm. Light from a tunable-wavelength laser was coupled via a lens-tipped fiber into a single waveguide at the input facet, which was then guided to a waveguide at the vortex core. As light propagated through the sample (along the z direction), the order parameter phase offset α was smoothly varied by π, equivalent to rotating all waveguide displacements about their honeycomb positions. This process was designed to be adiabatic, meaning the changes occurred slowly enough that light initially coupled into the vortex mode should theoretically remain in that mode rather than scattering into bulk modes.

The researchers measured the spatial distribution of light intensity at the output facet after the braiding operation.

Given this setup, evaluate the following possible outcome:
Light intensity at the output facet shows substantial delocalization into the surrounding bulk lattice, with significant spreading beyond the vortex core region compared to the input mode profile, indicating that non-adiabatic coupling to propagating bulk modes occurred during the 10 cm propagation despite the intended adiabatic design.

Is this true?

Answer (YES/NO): NO